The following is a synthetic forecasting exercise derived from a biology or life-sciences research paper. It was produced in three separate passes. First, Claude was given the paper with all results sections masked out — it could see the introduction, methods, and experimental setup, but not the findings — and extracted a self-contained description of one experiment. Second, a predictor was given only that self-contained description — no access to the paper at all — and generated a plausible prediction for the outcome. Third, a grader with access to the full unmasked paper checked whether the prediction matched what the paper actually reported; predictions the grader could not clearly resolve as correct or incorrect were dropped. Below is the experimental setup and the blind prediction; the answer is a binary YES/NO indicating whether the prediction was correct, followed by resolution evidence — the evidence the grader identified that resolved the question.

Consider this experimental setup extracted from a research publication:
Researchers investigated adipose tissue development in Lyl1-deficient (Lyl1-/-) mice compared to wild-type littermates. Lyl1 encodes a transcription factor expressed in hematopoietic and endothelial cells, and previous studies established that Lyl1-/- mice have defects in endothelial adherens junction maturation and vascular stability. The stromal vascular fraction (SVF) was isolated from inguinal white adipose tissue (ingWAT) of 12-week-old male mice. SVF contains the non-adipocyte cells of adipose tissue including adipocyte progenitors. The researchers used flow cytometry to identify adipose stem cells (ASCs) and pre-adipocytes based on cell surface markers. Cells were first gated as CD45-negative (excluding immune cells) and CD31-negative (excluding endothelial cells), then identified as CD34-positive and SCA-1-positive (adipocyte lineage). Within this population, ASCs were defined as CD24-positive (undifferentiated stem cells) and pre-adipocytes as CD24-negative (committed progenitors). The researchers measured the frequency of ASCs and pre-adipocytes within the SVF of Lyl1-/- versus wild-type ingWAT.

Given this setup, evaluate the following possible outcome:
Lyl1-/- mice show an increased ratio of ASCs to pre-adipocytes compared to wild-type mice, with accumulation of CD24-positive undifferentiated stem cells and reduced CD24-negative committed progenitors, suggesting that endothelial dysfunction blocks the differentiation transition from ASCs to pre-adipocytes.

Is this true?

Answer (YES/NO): NO